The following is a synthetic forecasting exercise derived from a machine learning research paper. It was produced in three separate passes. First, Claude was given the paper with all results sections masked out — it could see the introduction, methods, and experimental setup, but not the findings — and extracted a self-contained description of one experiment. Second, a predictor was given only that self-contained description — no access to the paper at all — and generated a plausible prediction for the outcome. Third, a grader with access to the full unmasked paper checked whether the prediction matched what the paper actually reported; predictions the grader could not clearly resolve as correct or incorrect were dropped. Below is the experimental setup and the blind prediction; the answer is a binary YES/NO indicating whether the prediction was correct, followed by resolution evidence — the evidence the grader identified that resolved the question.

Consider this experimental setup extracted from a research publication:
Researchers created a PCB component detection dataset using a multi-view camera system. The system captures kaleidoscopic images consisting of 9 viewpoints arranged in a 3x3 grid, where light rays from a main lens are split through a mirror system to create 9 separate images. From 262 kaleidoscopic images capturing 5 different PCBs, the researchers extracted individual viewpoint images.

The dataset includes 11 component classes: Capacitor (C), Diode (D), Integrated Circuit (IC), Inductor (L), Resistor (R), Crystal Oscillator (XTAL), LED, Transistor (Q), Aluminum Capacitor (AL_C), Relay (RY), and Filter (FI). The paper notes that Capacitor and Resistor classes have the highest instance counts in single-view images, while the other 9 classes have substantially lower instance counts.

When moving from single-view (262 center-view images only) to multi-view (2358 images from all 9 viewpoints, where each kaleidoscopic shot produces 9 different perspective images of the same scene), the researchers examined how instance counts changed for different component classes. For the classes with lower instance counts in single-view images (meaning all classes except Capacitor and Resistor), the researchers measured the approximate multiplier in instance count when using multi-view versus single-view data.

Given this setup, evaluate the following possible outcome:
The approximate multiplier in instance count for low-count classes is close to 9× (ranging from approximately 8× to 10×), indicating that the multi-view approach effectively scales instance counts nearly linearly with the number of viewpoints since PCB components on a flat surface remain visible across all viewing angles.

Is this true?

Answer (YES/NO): YES